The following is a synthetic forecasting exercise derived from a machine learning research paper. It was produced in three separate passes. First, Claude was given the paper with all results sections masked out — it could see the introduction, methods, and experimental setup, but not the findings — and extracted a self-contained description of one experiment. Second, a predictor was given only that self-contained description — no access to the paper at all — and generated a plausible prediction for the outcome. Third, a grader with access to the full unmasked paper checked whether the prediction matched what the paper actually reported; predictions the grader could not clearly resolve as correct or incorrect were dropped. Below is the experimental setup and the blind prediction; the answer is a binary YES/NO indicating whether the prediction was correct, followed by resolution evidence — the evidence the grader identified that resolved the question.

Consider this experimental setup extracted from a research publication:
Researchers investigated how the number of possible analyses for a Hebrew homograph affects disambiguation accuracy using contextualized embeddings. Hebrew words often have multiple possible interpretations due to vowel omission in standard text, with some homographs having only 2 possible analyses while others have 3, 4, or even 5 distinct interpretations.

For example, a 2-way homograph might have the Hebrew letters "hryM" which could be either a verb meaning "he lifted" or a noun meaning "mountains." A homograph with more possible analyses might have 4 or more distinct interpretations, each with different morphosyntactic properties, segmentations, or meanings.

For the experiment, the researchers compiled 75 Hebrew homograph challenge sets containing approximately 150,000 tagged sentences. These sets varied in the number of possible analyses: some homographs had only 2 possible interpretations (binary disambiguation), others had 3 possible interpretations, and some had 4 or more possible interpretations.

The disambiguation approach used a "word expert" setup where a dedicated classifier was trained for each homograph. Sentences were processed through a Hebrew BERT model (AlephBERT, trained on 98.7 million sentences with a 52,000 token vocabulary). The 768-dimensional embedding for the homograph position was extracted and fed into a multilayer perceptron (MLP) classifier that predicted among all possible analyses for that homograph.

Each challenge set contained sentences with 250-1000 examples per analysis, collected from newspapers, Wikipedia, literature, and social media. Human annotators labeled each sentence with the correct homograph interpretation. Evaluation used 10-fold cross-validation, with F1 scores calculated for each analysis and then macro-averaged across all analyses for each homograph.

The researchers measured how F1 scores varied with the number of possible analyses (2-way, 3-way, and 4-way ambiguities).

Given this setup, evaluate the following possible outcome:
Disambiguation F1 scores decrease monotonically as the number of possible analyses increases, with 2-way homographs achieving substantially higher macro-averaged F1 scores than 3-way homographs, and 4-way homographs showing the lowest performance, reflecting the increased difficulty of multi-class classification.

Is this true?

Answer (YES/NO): NO